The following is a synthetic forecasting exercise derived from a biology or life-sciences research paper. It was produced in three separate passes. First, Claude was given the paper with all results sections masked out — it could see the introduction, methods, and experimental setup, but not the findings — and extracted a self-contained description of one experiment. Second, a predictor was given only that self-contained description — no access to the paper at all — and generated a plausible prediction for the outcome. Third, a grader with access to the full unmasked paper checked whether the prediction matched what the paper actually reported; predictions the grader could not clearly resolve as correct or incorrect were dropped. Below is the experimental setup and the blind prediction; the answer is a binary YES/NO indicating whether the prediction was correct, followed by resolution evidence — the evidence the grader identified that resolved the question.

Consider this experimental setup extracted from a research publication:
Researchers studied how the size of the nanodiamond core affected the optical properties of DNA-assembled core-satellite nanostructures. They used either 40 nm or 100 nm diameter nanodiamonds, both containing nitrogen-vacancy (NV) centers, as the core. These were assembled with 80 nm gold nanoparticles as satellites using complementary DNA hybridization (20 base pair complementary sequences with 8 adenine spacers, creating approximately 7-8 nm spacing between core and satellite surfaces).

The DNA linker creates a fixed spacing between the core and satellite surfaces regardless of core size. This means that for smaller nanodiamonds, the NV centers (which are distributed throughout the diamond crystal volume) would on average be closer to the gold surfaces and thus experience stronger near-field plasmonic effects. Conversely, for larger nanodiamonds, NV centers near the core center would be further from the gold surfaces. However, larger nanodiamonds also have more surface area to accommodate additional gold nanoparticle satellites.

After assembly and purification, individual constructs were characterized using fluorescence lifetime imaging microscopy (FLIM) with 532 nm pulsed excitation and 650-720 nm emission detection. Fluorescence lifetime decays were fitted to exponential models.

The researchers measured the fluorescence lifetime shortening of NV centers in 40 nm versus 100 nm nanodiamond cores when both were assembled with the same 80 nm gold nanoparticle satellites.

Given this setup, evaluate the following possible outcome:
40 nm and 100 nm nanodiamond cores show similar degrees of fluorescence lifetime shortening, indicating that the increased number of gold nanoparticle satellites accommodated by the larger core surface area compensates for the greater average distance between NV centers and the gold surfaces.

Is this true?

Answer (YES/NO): NO